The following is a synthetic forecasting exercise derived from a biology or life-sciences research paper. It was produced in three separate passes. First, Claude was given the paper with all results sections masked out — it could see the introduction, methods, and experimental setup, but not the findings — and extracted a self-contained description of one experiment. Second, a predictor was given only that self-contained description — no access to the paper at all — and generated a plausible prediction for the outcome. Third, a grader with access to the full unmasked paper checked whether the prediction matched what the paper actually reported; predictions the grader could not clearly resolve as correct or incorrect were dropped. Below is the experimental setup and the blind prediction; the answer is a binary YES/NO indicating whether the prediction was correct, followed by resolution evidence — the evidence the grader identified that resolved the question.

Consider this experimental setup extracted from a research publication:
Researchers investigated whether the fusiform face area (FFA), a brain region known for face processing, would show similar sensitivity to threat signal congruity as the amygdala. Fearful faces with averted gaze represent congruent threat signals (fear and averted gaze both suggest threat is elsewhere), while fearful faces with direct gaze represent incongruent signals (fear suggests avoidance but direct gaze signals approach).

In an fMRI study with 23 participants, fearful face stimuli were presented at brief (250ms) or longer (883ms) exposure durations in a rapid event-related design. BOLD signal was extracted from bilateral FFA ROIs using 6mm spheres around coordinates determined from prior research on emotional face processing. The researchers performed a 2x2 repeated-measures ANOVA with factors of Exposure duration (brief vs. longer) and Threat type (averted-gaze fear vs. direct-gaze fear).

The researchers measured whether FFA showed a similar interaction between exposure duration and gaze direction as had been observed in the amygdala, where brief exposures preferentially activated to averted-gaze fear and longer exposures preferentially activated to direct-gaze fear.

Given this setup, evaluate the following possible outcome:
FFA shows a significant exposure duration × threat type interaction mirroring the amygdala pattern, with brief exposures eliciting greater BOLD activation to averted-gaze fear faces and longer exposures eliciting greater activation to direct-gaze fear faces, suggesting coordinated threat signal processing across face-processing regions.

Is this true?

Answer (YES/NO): NO